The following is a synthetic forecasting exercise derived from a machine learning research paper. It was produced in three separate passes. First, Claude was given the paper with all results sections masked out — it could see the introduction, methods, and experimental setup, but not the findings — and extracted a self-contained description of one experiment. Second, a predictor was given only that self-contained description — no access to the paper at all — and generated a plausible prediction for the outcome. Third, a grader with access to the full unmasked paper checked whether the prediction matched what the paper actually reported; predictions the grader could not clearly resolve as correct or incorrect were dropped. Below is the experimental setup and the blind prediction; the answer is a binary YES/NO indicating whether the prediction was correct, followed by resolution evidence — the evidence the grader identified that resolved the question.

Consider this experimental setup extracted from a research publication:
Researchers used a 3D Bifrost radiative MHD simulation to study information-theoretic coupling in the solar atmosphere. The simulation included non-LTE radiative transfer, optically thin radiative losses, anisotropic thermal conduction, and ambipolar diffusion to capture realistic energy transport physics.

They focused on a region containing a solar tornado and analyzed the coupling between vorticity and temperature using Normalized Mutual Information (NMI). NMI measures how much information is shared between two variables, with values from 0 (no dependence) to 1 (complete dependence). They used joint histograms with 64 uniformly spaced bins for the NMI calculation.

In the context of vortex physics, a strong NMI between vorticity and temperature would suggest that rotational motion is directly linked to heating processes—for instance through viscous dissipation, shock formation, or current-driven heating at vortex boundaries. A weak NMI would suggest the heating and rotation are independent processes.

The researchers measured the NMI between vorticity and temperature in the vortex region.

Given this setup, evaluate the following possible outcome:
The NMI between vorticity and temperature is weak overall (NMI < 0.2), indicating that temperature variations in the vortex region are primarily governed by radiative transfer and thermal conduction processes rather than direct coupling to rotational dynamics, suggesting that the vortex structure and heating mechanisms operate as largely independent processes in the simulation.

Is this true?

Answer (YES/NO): NO